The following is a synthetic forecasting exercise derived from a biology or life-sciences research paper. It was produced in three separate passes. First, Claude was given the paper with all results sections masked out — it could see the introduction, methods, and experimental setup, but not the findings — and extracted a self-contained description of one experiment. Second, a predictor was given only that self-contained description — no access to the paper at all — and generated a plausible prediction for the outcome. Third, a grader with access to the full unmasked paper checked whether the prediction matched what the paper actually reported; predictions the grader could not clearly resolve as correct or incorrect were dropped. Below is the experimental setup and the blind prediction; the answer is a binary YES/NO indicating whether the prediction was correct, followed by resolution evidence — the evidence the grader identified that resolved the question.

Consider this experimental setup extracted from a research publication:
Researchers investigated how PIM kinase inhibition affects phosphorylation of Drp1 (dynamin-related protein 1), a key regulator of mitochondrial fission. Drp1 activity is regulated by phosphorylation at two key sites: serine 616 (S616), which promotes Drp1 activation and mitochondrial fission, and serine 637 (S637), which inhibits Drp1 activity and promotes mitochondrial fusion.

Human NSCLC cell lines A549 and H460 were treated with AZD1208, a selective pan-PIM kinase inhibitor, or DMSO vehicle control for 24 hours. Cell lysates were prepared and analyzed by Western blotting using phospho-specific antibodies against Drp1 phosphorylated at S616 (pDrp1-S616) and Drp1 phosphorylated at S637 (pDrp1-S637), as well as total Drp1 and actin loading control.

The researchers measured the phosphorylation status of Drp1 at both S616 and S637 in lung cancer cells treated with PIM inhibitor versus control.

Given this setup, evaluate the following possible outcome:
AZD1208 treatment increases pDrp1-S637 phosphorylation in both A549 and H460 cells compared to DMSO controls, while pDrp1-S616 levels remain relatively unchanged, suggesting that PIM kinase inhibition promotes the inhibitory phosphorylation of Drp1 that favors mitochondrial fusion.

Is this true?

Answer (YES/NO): NO